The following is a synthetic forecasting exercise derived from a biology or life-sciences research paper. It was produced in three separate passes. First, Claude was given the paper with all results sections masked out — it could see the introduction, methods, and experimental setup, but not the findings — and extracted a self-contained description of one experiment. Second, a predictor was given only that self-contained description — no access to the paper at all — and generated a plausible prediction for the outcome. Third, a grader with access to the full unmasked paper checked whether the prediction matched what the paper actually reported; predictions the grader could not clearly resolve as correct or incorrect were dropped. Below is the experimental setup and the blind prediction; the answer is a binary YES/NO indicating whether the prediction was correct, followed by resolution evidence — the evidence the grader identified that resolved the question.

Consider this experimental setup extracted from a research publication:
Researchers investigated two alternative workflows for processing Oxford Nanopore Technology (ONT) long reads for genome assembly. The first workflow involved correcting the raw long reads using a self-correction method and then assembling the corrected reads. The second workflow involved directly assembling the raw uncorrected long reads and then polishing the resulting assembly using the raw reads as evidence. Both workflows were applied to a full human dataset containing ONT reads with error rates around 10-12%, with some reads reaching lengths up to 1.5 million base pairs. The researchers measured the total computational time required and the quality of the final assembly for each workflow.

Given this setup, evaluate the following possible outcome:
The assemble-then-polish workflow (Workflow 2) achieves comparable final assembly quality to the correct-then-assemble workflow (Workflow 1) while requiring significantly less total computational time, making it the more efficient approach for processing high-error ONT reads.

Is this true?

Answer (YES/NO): NO